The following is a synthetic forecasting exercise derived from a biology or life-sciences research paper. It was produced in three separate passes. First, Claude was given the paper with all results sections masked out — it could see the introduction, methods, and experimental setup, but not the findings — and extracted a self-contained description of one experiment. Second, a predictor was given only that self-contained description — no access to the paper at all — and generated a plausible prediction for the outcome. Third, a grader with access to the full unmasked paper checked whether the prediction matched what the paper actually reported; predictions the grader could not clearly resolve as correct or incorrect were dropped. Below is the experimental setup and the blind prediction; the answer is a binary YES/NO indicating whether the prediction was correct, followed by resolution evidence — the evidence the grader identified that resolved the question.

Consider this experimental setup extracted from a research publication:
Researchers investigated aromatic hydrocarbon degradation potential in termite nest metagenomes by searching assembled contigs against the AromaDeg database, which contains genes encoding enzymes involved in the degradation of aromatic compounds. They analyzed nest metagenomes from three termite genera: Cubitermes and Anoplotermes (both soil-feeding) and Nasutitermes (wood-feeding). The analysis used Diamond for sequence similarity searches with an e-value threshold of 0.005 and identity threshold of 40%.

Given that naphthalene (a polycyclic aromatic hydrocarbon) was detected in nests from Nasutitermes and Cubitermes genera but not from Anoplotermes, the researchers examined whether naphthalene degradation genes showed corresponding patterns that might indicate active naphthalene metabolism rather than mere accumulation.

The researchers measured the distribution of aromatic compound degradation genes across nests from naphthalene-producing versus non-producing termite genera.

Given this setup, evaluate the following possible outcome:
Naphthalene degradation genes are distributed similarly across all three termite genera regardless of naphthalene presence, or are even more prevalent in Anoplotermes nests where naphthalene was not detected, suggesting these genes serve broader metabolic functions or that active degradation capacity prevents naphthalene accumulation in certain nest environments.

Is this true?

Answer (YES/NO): NO